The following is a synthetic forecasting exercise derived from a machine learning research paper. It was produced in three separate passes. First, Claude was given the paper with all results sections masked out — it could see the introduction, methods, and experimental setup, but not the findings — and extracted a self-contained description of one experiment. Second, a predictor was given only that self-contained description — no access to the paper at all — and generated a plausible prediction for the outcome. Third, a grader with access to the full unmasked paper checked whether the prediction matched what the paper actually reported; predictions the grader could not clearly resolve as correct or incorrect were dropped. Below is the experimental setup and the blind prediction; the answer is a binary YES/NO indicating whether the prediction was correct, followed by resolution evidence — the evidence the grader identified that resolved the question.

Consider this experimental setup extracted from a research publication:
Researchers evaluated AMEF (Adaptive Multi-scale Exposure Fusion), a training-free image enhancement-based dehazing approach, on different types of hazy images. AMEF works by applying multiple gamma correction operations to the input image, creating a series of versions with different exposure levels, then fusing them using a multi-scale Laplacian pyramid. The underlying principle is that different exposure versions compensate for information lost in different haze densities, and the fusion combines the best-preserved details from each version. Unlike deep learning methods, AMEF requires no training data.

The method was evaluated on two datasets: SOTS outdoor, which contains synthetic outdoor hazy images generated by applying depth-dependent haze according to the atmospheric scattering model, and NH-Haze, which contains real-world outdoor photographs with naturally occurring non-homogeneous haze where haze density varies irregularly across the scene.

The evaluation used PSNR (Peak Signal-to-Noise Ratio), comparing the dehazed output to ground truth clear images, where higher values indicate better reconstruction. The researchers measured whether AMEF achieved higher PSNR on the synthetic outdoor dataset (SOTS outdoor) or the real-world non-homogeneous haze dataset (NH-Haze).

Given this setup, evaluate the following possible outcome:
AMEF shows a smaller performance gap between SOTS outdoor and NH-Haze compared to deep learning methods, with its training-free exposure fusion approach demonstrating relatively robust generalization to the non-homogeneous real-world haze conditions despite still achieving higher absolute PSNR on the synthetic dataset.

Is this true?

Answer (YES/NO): YES